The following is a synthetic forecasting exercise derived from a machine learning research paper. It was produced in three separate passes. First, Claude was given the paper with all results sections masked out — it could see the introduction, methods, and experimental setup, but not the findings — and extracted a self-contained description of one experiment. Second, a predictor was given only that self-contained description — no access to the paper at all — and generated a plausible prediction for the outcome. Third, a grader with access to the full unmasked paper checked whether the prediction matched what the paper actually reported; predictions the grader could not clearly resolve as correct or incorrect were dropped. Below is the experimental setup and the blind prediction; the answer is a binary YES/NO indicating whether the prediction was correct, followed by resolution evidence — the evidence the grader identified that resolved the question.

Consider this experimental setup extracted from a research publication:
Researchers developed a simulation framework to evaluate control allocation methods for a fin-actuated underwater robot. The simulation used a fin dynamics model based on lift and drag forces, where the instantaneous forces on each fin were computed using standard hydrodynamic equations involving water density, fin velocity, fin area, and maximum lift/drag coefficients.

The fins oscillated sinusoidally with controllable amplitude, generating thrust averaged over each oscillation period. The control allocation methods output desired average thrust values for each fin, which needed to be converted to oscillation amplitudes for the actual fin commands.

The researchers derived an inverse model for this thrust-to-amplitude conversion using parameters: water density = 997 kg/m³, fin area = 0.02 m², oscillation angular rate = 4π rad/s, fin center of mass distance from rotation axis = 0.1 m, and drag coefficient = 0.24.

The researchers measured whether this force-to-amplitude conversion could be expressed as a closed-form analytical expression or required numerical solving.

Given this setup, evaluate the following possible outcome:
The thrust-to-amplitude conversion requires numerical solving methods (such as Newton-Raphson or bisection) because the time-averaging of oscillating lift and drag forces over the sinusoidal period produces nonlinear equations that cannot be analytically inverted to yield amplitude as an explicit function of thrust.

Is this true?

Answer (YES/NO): NO